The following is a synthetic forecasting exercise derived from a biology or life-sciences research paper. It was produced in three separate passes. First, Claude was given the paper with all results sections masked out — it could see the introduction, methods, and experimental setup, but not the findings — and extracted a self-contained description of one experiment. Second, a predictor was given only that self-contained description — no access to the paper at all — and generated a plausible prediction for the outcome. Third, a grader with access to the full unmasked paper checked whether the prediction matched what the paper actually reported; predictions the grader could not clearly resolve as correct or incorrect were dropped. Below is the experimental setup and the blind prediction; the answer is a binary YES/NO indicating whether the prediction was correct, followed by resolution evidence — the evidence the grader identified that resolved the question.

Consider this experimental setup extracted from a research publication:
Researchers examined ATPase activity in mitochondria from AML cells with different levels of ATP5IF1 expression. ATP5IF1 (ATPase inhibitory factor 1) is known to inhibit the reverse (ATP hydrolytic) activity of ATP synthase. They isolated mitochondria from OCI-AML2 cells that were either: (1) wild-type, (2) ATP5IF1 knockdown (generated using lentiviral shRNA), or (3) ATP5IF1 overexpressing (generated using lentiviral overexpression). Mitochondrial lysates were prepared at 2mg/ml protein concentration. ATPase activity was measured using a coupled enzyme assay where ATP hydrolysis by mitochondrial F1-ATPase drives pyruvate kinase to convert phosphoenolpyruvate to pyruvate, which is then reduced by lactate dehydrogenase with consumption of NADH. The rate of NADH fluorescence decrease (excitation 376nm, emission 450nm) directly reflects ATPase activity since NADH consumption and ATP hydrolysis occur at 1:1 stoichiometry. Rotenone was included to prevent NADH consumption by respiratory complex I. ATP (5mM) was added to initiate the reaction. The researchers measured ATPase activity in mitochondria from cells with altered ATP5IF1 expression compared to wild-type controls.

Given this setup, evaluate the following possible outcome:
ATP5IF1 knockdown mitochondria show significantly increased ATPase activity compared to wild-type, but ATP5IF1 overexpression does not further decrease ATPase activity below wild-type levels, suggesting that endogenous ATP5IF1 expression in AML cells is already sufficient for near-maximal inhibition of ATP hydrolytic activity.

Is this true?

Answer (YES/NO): NO